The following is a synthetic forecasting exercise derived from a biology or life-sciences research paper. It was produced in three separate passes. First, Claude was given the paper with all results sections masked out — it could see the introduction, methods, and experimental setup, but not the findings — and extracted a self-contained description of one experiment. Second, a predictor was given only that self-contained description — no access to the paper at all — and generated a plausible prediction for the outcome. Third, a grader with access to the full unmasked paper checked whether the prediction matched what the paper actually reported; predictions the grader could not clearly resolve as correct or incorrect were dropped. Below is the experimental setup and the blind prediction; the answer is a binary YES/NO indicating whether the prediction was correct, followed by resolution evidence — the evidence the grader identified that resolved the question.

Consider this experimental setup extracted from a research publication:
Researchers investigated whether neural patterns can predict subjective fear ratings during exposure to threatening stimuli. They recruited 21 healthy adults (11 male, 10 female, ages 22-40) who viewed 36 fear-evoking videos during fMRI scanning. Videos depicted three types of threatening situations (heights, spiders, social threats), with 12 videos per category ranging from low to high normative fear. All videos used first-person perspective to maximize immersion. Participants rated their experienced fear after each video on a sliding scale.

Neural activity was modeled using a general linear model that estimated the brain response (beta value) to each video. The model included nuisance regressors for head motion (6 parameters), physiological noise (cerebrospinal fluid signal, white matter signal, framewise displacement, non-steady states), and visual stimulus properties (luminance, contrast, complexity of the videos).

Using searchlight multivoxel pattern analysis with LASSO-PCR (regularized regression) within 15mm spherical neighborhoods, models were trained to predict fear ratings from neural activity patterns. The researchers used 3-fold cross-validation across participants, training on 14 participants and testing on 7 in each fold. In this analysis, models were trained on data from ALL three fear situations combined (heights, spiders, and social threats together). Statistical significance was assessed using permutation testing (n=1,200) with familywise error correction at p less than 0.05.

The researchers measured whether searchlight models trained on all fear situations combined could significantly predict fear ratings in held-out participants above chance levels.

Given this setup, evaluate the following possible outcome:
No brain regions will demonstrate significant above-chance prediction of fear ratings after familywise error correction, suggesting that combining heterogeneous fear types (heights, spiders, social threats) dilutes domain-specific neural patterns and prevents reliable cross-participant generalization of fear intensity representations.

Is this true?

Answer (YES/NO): NO